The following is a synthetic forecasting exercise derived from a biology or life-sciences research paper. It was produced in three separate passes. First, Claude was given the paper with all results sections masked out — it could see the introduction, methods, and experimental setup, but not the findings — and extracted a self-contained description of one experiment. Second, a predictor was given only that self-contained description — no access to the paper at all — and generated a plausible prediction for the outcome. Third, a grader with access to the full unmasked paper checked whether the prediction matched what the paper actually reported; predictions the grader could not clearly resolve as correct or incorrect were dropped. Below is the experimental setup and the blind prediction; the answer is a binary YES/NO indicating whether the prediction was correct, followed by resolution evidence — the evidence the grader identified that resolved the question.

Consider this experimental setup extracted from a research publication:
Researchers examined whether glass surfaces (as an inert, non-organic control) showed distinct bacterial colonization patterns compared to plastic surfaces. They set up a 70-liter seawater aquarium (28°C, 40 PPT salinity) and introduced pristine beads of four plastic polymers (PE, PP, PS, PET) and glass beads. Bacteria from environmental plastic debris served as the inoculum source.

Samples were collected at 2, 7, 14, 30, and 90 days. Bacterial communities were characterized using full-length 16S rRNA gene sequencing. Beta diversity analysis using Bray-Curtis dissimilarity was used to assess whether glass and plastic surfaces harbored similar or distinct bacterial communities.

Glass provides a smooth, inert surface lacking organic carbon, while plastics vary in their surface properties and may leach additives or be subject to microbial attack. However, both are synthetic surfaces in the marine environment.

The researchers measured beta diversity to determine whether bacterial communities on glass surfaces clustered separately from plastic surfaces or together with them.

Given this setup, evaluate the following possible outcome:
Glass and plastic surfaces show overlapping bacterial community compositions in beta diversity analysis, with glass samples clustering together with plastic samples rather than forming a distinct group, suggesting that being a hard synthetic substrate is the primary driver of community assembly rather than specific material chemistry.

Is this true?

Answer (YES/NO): NO